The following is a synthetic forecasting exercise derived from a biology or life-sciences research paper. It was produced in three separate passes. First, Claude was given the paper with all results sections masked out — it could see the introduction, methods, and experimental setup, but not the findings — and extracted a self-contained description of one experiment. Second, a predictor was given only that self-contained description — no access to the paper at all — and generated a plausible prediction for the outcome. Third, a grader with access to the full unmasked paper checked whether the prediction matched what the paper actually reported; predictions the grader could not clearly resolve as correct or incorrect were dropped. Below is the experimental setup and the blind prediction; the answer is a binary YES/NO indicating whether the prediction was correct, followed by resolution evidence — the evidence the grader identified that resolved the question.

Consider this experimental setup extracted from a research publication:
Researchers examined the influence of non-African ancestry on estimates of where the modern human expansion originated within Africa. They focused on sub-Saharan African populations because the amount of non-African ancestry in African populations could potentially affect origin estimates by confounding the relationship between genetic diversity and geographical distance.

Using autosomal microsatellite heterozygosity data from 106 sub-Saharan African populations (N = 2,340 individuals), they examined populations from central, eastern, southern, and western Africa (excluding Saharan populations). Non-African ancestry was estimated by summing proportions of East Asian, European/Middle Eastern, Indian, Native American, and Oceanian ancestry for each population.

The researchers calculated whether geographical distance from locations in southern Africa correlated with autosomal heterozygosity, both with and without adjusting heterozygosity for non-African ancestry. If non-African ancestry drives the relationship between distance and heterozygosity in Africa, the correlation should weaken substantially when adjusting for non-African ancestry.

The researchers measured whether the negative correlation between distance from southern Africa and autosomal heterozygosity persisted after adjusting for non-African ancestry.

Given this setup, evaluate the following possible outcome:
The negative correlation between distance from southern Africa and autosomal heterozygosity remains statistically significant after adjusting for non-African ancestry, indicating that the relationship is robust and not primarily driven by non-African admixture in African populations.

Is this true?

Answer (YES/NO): YES